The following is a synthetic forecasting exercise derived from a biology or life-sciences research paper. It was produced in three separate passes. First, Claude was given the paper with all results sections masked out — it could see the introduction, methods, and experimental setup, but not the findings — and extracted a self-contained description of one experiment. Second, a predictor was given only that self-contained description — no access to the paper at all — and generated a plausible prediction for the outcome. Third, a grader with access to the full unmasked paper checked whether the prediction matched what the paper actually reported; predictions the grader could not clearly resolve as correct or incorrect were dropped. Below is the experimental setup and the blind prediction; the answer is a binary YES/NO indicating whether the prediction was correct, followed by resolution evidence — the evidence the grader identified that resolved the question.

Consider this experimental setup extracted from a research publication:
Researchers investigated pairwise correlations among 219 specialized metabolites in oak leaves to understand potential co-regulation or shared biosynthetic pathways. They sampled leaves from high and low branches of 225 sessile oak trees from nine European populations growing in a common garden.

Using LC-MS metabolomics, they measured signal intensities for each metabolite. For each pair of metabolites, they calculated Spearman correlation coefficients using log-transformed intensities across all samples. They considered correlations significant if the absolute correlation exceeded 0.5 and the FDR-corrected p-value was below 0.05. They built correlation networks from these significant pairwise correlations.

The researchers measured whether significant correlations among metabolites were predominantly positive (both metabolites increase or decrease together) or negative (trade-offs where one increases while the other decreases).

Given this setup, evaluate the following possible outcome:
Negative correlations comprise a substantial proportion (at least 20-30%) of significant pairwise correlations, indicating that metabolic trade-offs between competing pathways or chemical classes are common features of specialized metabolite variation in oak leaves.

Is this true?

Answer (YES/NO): NO